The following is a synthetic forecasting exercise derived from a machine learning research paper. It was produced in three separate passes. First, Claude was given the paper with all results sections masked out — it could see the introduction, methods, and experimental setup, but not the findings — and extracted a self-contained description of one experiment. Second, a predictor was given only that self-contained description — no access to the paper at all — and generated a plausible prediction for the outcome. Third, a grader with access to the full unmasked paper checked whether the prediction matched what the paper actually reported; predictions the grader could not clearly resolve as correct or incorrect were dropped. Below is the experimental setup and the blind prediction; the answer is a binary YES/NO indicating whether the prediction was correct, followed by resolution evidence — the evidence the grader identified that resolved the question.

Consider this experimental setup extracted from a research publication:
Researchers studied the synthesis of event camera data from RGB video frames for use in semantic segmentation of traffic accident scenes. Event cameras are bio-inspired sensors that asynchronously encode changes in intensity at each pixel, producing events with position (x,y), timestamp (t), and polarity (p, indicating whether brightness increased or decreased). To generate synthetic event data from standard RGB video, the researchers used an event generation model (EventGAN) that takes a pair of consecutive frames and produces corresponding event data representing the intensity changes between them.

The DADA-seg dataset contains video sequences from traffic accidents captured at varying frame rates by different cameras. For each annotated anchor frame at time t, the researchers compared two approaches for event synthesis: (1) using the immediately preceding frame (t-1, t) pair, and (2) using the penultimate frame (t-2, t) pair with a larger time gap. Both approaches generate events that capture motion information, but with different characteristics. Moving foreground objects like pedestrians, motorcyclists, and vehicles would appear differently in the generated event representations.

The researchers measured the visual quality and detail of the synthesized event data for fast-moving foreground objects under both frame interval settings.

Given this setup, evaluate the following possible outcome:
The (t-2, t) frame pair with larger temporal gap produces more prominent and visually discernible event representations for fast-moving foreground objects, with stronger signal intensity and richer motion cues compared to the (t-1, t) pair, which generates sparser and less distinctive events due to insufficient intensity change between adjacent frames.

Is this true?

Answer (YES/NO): YES